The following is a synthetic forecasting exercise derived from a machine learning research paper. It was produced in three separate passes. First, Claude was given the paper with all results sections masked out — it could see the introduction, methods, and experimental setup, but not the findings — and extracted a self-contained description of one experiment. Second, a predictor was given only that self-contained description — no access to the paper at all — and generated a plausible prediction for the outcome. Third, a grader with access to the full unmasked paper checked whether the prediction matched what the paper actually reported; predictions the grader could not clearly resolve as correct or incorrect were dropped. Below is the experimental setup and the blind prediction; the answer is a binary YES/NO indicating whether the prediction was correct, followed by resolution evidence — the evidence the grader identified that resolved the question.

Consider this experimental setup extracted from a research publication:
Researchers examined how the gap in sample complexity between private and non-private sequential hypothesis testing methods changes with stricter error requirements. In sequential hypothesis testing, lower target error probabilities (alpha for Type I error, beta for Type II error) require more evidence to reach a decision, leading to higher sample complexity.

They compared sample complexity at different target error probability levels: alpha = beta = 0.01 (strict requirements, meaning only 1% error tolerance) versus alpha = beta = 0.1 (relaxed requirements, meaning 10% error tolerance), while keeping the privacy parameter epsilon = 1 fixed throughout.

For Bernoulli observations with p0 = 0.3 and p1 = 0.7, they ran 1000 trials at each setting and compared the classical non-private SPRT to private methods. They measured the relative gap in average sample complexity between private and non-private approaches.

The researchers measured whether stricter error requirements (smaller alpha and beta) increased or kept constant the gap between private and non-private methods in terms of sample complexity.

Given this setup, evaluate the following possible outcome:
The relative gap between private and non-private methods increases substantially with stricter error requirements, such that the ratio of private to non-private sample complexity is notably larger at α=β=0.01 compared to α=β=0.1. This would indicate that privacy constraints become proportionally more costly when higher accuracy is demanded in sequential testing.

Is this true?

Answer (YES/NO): YES